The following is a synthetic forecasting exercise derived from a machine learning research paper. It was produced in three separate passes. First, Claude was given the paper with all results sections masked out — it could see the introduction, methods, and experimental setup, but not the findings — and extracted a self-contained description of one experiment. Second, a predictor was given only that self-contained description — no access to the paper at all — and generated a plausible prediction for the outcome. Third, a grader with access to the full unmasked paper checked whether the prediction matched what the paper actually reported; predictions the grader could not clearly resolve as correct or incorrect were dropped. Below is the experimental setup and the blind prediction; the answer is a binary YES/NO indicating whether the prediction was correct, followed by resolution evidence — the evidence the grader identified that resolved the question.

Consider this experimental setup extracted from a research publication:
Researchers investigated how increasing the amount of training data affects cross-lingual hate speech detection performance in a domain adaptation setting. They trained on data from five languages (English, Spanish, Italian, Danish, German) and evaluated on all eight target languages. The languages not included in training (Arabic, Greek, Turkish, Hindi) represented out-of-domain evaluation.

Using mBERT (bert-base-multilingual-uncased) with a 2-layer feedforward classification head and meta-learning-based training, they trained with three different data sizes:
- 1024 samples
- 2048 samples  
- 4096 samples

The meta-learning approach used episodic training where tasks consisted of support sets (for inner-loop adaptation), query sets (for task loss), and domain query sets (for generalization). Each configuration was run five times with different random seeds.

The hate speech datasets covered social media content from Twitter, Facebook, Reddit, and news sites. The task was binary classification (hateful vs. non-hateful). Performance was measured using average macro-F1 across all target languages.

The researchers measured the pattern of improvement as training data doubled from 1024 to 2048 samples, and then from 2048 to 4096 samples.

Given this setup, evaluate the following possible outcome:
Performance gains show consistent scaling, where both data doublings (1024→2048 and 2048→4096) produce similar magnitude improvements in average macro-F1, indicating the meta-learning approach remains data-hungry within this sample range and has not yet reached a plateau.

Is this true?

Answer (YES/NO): NO